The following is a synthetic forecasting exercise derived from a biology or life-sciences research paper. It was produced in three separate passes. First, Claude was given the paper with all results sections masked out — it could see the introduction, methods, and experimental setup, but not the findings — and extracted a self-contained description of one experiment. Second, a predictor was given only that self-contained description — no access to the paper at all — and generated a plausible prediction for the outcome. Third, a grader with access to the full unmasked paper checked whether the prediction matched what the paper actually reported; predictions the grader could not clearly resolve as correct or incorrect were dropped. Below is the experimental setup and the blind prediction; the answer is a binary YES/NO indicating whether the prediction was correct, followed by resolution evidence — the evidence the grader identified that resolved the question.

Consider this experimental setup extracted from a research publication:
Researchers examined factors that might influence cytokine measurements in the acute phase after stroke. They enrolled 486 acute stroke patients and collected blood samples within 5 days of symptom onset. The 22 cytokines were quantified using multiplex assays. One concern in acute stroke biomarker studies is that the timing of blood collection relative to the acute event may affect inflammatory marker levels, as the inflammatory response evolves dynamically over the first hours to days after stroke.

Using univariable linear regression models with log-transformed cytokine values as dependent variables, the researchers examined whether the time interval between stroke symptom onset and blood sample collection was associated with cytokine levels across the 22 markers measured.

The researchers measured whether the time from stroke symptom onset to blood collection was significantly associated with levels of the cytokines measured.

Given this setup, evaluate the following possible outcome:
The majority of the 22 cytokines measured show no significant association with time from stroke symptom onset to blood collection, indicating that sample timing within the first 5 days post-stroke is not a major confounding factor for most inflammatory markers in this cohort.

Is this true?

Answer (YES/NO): YES